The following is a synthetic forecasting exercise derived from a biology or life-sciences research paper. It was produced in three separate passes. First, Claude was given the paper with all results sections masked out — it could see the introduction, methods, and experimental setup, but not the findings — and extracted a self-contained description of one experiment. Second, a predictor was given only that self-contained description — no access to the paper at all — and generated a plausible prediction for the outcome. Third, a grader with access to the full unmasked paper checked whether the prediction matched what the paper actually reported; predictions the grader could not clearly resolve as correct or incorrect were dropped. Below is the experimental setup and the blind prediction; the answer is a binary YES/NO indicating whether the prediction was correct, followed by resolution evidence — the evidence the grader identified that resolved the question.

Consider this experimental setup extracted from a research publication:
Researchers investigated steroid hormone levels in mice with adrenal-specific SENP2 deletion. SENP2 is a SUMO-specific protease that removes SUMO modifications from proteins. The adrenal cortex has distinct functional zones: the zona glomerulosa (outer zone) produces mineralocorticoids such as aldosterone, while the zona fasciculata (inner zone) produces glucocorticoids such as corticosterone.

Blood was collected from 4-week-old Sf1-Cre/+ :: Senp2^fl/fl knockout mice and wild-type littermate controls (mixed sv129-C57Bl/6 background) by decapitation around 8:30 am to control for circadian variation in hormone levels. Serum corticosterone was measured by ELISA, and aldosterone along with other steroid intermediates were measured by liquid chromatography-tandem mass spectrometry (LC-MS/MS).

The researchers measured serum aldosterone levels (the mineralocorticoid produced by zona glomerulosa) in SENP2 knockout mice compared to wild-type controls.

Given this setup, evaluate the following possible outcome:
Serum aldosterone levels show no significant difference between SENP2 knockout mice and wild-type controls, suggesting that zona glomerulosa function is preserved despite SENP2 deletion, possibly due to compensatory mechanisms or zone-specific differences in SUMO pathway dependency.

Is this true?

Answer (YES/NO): YES